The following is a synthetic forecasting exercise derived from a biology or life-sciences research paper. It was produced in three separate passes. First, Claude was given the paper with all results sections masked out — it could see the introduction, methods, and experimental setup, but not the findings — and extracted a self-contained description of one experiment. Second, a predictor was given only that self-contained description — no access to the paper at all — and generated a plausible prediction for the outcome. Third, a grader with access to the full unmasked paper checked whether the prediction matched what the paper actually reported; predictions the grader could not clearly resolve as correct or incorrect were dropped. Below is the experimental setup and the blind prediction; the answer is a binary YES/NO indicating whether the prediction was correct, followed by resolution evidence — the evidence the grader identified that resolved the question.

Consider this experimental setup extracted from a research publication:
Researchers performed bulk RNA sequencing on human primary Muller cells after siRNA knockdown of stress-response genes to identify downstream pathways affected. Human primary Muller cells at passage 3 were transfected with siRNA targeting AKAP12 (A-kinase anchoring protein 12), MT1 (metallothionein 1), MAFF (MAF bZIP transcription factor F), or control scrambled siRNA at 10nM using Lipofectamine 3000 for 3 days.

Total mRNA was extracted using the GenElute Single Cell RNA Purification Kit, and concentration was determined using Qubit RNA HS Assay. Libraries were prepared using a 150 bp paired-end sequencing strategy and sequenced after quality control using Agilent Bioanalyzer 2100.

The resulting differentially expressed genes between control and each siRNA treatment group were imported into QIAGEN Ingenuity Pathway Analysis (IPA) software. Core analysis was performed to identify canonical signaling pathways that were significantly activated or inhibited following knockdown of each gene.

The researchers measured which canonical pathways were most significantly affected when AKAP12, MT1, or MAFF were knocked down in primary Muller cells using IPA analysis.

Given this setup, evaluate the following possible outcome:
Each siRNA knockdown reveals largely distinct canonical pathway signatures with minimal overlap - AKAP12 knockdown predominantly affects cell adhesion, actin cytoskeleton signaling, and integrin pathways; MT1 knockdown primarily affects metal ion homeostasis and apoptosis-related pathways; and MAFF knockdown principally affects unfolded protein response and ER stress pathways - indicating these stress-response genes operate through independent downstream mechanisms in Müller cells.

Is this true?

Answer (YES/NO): NO